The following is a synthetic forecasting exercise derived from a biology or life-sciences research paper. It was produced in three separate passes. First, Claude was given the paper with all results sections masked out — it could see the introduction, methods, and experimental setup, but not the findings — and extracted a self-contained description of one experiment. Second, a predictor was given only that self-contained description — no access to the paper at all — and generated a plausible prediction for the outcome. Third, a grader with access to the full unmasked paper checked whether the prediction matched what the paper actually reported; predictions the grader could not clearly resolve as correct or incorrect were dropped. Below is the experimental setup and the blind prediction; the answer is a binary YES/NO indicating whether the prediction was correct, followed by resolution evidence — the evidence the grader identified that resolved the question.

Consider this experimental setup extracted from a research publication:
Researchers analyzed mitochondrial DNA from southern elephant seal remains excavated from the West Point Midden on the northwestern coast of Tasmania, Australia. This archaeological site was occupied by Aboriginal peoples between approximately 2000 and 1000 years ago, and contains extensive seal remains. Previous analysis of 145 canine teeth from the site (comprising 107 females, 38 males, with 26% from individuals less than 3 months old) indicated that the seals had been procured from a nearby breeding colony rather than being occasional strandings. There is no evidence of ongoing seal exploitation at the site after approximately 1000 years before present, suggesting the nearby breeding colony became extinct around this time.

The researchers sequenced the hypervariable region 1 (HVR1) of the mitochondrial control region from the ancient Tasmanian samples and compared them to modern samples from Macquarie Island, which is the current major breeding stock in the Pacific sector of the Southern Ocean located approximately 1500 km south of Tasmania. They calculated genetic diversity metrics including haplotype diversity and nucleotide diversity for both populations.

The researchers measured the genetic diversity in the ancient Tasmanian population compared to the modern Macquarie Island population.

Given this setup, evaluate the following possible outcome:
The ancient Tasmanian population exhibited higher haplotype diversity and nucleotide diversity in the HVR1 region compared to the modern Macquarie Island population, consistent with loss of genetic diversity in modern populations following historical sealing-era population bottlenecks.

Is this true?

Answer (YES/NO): NO